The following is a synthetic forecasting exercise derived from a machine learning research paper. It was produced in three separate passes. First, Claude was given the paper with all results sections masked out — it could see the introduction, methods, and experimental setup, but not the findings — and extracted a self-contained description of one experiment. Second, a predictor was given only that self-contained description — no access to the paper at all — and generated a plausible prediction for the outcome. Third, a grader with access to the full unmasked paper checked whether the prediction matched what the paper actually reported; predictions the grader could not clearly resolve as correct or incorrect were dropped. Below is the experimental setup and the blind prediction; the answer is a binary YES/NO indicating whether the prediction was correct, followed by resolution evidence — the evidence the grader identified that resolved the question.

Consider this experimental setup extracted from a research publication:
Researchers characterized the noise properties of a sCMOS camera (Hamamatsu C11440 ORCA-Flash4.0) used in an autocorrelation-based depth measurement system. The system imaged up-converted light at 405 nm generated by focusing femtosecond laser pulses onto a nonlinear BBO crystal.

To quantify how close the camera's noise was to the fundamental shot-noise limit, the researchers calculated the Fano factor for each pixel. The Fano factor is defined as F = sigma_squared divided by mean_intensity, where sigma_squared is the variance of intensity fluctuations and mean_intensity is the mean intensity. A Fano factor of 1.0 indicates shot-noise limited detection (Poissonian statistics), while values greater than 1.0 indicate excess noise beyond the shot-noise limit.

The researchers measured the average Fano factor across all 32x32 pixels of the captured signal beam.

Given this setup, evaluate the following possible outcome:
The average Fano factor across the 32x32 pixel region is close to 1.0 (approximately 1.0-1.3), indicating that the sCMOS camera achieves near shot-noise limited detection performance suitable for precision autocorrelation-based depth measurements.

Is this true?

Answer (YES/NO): NO